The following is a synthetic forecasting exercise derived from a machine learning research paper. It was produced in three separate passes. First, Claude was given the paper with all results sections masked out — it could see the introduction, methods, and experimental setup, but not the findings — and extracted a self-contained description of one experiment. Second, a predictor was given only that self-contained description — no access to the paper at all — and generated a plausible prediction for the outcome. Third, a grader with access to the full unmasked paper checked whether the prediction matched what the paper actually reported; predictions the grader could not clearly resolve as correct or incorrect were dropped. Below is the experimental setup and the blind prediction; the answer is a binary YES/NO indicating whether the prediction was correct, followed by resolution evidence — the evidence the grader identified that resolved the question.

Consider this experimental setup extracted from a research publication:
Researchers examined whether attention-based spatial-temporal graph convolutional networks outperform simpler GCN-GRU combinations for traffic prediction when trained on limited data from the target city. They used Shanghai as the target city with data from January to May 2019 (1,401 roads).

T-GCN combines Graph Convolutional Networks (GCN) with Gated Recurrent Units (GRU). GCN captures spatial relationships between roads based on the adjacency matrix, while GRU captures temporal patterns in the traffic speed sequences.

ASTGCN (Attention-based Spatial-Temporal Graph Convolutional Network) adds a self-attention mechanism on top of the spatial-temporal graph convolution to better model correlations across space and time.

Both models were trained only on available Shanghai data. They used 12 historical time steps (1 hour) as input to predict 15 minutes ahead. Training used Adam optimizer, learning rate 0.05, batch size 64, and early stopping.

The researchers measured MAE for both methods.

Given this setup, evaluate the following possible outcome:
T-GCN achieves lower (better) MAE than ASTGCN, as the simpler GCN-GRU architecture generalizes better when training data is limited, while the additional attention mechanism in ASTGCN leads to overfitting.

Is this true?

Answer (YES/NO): YES